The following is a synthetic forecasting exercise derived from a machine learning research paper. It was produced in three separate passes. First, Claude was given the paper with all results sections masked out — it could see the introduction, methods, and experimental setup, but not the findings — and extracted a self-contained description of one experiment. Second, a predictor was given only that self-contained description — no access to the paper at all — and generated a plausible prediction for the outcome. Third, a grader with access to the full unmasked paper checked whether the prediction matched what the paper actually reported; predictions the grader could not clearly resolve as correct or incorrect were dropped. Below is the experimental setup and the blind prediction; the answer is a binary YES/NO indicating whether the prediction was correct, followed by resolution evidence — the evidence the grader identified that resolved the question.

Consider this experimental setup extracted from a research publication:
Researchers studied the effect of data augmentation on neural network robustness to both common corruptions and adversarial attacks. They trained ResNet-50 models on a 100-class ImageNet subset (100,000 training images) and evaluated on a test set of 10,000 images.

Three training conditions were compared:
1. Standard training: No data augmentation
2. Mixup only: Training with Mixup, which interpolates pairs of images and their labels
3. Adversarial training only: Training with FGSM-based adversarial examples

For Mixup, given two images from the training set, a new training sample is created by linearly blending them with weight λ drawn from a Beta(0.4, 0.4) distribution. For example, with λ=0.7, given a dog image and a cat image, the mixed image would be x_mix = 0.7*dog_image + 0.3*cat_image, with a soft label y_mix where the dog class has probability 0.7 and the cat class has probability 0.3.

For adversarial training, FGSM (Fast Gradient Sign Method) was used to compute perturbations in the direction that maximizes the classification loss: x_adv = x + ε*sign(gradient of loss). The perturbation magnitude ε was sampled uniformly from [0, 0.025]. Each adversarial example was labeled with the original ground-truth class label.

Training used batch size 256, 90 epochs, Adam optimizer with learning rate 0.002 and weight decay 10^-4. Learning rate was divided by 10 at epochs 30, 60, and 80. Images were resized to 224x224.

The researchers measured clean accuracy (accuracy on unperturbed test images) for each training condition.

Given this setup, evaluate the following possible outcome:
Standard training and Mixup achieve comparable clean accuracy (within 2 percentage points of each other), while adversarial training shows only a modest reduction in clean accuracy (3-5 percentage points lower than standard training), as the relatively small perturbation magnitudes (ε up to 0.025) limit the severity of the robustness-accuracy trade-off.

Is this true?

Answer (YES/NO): NO